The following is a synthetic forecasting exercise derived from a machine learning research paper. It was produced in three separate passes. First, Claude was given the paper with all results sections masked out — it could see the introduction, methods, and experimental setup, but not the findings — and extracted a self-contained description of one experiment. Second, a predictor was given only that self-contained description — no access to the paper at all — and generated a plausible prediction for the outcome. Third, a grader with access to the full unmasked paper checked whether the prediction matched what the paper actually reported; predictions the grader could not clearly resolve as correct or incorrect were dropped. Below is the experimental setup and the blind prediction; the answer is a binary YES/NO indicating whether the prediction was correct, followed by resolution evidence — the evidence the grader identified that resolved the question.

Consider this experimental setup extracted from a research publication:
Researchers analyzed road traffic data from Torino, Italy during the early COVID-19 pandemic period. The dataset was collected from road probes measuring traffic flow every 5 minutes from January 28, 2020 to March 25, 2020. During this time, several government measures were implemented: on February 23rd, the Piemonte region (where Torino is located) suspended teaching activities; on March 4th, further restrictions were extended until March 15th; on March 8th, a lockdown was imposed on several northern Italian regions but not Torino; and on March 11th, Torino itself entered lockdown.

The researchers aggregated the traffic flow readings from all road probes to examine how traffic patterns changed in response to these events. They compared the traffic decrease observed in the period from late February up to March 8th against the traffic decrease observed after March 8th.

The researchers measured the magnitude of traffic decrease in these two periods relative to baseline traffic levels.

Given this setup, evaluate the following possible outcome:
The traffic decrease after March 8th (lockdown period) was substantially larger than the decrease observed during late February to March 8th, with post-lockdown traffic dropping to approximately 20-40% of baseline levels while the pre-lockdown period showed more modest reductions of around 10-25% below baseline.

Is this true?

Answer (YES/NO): NO